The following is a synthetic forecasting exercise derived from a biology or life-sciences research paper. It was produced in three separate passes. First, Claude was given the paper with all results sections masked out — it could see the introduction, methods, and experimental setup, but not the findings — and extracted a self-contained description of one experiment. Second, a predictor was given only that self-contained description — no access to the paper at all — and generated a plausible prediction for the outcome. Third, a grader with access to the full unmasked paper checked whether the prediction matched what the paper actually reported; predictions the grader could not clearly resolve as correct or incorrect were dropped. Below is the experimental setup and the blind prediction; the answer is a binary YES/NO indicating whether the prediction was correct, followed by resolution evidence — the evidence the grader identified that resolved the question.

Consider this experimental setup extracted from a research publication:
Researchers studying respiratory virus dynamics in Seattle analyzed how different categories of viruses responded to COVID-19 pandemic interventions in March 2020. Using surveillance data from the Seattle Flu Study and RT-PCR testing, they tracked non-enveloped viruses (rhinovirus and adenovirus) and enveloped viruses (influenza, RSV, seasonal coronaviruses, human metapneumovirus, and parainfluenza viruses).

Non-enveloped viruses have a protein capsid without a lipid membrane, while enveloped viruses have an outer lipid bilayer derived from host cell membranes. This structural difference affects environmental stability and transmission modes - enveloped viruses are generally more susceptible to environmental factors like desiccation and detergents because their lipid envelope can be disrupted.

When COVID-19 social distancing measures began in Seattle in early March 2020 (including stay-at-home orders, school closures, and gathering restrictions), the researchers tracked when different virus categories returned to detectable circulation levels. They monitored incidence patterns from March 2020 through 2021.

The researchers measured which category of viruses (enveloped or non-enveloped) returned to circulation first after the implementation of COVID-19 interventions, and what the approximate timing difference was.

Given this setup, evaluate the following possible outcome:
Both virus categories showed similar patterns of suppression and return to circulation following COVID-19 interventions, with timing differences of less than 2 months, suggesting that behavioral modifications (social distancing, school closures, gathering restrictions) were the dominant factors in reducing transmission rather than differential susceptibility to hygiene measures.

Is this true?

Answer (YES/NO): NO